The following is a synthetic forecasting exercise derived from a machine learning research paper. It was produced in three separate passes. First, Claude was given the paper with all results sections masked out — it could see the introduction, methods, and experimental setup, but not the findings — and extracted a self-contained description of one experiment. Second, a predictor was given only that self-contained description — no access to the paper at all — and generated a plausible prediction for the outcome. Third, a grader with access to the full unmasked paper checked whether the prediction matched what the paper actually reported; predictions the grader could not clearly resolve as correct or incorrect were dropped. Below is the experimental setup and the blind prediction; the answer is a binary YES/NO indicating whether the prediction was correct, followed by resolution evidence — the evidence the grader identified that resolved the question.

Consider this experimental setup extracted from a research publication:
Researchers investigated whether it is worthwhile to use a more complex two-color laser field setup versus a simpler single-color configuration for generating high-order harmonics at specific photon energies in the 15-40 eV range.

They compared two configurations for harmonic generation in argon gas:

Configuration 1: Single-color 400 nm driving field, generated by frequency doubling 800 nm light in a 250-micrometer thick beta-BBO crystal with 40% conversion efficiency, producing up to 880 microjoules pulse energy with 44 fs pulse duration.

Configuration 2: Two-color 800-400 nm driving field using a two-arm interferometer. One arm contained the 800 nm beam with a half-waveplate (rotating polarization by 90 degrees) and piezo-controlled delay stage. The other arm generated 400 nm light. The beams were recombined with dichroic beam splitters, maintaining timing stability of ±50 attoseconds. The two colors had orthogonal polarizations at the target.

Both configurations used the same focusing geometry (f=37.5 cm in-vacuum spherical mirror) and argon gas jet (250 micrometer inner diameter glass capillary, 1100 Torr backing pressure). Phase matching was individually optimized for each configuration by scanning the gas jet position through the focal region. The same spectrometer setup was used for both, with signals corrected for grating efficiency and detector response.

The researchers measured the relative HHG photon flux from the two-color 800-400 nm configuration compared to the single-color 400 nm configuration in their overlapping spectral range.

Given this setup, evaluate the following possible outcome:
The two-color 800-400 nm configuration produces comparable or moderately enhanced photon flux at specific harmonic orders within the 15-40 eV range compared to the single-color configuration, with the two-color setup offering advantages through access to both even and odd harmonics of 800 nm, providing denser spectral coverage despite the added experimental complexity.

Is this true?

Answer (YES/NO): YES